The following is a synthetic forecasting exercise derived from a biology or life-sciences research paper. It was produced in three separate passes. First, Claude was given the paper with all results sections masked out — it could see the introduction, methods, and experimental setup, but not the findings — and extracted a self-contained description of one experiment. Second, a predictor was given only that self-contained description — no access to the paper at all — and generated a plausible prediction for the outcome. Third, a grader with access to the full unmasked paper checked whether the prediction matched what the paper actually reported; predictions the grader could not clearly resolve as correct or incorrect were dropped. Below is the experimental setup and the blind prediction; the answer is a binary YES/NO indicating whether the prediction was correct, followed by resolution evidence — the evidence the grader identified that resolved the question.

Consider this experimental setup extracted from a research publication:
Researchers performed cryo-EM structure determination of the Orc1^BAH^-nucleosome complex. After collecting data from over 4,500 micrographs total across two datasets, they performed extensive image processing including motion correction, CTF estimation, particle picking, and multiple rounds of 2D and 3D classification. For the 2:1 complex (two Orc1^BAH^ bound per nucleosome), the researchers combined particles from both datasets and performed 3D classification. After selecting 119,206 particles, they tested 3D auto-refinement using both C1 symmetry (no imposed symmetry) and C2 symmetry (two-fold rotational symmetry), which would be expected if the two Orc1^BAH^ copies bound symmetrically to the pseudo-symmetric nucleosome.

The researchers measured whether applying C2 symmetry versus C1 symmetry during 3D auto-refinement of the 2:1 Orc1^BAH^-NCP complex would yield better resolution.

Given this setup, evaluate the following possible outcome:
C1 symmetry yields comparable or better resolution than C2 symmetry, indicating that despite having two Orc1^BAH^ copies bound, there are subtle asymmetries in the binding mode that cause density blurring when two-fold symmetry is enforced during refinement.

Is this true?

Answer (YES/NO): NO